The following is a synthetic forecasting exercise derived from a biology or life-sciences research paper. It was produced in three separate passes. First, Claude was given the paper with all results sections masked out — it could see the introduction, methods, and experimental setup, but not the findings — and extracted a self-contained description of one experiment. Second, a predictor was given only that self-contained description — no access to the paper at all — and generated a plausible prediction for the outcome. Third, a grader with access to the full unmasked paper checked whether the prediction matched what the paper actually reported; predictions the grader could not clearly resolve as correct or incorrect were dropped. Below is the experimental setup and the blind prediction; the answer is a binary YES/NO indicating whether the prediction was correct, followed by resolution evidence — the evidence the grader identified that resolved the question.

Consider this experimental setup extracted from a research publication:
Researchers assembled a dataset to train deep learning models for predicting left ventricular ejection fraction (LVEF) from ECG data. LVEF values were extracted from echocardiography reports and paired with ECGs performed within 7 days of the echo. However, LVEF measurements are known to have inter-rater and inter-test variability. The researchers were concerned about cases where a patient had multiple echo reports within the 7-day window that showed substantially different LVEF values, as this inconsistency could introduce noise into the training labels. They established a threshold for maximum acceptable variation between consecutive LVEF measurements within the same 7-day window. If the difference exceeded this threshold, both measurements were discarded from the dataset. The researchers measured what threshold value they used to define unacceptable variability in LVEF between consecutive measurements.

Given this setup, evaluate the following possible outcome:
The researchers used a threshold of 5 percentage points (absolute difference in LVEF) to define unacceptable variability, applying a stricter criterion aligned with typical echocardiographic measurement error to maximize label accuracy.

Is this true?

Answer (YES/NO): NO